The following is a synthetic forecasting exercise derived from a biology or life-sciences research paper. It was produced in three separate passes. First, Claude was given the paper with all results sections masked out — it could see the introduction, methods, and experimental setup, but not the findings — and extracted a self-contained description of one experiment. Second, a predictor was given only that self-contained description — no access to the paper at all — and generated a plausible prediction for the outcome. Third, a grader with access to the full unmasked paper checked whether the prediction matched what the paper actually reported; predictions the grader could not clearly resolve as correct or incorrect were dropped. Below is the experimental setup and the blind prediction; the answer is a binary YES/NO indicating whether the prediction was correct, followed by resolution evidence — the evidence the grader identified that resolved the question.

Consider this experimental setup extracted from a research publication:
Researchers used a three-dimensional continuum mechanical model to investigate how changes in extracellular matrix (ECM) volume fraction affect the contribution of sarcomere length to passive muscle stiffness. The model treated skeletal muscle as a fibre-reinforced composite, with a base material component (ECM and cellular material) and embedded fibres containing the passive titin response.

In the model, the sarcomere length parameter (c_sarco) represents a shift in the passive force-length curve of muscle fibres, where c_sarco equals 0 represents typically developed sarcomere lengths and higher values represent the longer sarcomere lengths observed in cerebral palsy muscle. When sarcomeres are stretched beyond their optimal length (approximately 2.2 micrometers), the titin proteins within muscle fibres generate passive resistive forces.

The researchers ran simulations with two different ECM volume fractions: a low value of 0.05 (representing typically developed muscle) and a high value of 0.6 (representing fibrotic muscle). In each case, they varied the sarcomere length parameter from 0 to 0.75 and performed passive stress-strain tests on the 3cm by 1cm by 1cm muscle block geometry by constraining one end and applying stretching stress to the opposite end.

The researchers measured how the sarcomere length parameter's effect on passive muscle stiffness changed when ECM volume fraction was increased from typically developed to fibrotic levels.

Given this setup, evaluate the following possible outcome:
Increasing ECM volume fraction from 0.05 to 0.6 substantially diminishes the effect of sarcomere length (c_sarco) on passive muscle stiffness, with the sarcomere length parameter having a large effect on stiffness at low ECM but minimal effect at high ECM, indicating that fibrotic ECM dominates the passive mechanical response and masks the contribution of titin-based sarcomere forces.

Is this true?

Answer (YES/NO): YES